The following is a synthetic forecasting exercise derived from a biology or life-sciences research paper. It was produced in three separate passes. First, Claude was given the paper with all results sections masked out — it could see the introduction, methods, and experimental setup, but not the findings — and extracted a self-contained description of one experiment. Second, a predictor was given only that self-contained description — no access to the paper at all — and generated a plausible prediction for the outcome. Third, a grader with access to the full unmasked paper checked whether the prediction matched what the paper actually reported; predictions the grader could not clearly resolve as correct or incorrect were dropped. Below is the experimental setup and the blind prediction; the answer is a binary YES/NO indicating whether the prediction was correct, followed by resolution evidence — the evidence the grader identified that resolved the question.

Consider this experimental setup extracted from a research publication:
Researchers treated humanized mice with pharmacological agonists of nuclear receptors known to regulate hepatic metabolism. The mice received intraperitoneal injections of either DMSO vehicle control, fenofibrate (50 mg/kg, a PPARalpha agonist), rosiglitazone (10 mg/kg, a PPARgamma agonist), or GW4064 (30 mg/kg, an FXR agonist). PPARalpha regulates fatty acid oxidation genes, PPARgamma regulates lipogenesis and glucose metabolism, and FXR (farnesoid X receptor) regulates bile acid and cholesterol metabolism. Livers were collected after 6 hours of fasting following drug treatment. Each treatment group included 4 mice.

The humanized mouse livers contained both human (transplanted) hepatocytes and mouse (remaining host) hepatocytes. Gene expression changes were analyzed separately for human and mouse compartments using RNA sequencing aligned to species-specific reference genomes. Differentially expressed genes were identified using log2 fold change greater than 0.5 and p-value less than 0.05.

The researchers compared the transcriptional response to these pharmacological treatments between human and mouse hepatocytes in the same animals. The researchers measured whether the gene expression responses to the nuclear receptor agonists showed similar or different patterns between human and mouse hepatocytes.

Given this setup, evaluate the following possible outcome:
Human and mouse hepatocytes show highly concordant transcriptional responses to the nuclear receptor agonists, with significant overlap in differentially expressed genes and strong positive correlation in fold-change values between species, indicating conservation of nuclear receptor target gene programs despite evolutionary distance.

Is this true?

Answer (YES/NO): NO